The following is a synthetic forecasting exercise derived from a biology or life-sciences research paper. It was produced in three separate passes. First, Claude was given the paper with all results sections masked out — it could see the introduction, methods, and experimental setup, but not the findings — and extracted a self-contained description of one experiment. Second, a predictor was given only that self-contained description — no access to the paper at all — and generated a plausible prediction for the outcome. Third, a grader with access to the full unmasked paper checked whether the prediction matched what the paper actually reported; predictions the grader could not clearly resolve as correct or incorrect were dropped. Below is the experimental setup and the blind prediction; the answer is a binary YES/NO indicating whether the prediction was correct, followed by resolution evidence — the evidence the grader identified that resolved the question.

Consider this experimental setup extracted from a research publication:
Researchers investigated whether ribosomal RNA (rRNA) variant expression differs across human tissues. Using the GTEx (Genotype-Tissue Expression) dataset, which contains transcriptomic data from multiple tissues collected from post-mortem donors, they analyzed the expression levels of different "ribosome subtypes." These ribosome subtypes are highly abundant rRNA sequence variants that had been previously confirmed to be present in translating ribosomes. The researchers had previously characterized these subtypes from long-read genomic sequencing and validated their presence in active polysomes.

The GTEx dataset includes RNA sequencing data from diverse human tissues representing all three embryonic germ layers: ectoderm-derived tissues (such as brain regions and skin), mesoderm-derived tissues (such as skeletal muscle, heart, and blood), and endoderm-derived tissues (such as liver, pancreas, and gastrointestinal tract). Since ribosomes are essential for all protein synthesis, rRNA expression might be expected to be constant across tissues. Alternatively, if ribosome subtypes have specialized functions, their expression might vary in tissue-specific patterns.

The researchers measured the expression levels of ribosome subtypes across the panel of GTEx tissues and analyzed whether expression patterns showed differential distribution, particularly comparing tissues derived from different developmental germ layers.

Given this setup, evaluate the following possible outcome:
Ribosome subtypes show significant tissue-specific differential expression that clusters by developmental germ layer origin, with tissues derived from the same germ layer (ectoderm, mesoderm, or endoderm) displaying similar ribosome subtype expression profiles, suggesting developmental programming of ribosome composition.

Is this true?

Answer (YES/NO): YES